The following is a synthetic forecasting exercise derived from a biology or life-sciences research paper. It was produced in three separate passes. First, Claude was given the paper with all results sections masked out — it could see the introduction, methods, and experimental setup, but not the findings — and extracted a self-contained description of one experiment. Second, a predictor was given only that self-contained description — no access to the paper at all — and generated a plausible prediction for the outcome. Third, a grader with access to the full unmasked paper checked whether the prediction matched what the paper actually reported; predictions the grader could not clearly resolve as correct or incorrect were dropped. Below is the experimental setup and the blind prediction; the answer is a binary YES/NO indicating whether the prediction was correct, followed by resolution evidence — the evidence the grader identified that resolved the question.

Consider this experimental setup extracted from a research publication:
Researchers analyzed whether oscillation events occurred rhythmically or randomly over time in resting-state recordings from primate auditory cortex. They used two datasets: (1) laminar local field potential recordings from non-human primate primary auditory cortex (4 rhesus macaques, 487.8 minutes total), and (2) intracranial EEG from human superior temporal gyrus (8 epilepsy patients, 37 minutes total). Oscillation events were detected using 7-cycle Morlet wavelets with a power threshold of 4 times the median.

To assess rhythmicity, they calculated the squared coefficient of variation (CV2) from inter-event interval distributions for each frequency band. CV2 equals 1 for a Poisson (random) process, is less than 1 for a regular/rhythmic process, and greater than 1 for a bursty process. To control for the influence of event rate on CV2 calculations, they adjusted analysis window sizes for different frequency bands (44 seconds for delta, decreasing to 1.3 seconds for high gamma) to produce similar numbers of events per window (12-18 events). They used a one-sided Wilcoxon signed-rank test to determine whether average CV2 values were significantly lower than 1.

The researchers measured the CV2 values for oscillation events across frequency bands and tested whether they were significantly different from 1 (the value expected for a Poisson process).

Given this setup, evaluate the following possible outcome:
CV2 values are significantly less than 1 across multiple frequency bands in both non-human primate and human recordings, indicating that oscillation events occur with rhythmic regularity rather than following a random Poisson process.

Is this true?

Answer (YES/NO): YES